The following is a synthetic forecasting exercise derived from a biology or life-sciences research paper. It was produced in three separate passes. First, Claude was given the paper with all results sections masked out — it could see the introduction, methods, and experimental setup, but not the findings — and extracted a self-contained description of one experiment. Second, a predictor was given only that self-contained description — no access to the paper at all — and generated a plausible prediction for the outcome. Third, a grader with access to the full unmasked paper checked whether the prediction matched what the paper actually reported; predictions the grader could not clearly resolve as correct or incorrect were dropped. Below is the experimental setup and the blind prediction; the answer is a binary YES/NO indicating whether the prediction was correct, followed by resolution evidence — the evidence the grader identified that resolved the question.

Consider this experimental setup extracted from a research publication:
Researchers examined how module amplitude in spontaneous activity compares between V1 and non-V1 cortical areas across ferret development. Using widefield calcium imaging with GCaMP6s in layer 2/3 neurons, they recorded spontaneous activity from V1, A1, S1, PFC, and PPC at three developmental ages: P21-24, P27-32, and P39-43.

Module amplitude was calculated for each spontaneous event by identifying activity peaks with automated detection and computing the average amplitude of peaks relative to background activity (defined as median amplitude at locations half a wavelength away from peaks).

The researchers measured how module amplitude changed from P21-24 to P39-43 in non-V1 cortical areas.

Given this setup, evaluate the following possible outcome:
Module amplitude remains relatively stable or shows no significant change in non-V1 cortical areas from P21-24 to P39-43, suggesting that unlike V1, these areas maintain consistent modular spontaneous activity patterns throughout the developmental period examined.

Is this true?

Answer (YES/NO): NO